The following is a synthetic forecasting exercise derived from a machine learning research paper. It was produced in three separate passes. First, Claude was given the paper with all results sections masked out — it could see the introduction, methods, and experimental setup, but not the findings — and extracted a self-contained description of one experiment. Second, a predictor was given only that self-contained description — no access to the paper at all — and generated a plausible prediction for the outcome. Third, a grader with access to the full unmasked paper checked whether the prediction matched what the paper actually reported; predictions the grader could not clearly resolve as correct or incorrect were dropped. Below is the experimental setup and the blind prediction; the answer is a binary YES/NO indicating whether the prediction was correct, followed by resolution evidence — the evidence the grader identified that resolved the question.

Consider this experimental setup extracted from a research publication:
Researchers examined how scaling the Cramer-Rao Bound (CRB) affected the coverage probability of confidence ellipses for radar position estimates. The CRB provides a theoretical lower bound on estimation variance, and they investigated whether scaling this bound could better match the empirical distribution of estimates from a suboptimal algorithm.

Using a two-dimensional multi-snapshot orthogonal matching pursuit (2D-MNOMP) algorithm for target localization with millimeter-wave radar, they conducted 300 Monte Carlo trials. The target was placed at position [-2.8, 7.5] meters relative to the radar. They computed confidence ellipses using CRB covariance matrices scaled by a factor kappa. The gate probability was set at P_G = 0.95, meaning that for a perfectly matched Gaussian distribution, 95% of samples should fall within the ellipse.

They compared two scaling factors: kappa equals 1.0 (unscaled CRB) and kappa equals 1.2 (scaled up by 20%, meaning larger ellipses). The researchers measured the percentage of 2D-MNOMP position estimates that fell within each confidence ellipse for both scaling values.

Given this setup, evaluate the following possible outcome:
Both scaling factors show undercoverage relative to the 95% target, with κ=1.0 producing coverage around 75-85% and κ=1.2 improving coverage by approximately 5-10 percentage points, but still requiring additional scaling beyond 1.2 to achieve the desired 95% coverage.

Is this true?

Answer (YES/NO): NO